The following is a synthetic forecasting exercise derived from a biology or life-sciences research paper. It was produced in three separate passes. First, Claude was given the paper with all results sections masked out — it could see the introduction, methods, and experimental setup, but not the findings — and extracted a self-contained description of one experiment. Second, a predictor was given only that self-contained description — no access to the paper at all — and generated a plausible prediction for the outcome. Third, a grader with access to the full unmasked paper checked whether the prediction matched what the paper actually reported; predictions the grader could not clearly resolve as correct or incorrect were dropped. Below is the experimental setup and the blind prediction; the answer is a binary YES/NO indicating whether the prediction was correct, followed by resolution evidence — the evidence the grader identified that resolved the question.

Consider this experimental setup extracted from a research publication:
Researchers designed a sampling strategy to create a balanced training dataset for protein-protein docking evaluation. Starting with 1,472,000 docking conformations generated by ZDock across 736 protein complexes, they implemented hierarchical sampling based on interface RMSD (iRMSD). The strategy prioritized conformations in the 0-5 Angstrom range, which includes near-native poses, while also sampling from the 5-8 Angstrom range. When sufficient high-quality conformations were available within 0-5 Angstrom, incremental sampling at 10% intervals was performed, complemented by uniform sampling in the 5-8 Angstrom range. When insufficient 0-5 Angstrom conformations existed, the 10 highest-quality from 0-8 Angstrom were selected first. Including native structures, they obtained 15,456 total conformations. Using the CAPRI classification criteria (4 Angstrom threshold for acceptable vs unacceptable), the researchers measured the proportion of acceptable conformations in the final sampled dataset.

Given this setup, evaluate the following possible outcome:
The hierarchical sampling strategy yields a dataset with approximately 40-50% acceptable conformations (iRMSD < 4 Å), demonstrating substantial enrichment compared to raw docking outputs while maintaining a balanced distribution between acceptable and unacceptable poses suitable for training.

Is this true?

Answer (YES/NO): YES